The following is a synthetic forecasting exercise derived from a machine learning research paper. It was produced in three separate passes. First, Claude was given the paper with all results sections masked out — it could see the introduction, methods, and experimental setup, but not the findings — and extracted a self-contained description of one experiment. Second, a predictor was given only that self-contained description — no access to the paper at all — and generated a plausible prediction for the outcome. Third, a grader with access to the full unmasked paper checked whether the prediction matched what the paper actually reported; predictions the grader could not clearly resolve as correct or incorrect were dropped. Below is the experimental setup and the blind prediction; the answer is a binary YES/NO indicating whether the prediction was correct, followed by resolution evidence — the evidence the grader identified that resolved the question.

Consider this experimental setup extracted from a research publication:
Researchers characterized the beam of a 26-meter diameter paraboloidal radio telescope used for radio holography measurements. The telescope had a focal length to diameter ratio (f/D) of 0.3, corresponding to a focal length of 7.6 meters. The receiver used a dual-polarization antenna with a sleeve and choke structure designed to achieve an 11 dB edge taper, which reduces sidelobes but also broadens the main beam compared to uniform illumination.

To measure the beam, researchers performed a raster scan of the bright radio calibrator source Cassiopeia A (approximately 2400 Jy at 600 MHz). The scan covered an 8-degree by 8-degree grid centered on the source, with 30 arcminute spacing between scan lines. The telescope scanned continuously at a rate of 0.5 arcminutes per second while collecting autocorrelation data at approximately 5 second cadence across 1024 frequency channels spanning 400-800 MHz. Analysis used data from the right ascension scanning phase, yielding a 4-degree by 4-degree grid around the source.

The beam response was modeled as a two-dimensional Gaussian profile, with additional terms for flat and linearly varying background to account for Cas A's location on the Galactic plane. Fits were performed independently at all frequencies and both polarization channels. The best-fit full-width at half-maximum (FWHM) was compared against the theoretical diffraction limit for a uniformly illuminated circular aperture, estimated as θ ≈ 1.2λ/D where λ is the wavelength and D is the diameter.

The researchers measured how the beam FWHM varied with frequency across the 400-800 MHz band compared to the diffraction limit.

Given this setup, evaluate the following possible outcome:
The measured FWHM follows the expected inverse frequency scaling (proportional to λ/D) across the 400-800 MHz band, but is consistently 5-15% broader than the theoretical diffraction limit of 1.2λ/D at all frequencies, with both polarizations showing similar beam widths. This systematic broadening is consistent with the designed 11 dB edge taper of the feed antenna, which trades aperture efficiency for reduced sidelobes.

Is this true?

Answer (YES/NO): NO